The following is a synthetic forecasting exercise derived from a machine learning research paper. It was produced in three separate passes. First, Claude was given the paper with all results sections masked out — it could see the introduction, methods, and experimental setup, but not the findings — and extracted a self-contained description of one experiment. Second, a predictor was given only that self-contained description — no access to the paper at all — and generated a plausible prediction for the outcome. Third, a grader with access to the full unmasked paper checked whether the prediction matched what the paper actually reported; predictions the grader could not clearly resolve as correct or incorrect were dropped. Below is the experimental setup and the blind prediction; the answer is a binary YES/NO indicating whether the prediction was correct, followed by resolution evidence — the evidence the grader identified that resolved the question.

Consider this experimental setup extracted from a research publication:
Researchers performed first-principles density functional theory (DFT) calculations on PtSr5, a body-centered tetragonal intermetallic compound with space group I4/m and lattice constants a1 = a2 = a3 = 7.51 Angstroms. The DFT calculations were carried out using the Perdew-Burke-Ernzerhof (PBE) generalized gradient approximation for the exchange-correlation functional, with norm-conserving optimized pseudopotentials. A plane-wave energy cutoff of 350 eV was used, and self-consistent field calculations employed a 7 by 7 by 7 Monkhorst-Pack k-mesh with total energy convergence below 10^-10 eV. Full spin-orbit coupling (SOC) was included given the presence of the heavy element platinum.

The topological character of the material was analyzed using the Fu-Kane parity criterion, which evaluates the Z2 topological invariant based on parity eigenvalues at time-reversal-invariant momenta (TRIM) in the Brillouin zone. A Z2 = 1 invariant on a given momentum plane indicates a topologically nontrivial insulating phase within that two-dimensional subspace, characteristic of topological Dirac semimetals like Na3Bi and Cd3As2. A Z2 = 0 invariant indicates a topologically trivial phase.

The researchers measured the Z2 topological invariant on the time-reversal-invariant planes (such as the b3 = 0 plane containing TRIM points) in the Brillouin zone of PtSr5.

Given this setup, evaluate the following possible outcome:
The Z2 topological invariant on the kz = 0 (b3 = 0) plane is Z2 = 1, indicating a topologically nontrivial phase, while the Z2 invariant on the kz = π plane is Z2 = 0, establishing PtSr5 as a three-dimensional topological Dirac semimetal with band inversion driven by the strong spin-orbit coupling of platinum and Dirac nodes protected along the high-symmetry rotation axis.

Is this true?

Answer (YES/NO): NO